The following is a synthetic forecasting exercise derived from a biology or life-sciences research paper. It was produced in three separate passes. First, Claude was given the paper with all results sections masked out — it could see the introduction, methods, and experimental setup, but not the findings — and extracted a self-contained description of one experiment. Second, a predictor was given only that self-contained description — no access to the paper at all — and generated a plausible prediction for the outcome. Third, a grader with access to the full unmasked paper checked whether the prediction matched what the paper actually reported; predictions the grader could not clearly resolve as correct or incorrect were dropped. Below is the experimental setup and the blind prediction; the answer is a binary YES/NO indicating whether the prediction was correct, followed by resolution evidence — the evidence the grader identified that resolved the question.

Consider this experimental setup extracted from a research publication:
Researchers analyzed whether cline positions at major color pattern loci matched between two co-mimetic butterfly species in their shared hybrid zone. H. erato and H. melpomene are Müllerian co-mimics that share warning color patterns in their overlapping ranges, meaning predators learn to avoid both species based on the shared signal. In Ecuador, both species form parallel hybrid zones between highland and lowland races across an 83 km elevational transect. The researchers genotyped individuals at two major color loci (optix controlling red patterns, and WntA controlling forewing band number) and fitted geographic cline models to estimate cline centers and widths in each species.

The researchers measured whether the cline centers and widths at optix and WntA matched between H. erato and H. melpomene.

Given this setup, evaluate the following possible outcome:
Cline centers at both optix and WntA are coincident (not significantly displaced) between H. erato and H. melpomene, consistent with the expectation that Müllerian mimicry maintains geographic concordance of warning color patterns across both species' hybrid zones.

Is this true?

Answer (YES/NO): YES